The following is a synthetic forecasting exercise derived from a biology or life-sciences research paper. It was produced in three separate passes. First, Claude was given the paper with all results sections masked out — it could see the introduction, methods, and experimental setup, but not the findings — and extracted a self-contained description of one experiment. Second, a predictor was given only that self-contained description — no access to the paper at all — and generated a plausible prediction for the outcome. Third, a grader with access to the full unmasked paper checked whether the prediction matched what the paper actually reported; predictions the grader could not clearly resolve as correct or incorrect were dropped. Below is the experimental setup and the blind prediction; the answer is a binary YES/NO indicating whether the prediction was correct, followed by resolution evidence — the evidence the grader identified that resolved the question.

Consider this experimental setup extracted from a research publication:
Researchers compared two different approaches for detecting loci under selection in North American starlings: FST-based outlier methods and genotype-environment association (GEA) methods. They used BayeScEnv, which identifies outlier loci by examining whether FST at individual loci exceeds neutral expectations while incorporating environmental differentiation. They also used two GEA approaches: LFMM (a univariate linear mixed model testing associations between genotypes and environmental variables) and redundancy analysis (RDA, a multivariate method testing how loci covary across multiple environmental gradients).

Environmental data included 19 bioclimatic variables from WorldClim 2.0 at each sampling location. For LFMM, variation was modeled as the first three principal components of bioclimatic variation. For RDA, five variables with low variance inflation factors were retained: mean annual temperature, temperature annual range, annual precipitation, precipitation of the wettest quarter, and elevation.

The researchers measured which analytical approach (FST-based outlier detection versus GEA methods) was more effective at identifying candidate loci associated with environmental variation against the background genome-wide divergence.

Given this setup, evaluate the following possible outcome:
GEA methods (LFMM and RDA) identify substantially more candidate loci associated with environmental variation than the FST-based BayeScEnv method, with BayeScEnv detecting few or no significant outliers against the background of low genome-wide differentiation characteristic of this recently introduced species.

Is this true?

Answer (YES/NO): YES